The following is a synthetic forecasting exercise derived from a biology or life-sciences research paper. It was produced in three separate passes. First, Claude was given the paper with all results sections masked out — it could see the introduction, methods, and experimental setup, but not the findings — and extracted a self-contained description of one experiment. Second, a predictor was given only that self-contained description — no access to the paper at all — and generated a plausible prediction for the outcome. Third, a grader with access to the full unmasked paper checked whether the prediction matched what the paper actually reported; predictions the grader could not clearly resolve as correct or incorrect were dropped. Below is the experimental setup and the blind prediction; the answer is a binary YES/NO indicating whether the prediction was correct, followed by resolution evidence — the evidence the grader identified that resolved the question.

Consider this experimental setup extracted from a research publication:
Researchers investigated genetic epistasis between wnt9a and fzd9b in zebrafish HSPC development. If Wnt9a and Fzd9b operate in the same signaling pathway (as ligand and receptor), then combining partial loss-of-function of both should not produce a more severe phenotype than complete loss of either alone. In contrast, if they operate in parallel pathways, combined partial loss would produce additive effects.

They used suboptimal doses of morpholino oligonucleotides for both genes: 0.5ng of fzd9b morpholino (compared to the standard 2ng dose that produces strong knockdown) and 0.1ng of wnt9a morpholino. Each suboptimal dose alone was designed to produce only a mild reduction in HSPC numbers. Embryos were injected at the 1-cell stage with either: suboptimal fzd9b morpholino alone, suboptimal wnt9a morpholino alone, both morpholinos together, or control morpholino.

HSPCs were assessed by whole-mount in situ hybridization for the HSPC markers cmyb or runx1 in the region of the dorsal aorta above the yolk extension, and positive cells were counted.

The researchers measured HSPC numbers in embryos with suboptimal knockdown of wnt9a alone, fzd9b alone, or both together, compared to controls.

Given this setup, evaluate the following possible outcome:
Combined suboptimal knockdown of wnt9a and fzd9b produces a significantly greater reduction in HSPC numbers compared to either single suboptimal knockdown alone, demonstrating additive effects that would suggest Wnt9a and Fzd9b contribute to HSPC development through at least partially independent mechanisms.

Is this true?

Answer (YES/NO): NO